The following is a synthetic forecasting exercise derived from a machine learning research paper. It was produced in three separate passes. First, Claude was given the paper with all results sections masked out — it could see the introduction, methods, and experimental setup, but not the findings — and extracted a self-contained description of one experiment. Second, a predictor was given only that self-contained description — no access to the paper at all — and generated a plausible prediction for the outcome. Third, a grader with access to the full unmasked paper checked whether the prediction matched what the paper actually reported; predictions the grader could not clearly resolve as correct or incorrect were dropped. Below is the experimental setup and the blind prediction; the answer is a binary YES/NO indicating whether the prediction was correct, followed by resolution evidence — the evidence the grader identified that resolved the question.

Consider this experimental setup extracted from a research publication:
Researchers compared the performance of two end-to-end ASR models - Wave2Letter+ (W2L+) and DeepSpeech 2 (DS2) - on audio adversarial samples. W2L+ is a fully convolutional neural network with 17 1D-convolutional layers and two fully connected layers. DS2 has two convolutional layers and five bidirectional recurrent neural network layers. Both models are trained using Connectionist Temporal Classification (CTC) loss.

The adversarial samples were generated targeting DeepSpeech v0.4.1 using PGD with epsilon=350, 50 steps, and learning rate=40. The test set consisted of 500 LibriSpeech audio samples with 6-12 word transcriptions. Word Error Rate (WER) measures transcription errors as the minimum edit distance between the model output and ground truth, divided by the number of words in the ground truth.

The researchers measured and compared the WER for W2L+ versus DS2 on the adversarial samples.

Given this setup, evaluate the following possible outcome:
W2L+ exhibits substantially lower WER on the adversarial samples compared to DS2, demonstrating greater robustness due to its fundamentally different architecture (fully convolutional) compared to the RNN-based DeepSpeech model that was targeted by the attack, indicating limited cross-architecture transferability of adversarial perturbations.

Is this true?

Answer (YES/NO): NO